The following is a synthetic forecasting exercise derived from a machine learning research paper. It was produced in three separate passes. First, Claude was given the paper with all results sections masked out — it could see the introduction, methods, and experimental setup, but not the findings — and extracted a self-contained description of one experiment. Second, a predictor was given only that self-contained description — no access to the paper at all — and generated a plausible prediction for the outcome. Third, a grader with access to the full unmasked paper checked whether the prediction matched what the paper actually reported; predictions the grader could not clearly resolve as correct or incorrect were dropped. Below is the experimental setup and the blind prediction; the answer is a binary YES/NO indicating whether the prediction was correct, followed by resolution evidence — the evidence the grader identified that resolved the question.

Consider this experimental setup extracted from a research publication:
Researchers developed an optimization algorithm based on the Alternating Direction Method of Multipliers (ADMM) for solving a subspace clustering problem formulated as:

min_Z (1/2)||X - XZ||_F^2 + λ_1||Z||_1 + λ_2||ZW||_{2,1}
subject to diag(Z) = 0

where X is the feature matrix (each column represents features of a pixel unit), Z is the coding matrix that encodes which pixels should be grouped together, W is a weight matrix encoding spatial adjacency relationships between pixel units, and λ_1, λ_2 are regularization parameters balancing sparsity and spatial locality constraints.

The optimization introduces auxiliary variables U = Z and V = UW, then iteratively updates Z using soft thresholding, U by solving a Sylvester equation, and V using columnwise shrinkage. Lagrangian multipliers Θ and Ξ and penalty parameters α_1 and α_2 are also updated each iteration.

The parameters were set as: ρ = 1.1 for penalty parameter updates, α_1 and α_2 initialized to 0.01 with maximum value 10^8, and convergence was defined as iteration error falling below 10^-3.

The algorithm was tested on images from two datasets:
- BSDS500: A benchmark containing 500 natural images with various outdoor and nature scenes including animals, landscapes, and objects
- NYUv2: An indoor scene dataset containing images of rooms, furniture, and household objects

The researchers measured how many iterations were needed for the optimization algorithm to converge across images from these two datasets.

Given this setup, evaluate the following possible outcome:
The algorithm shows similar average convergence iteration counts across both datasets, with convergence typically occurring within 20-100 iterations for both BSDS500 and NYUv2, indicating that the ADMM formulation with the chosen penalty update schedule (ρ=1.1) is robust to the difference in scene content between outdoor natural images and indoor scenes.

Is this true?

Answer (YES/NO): NO